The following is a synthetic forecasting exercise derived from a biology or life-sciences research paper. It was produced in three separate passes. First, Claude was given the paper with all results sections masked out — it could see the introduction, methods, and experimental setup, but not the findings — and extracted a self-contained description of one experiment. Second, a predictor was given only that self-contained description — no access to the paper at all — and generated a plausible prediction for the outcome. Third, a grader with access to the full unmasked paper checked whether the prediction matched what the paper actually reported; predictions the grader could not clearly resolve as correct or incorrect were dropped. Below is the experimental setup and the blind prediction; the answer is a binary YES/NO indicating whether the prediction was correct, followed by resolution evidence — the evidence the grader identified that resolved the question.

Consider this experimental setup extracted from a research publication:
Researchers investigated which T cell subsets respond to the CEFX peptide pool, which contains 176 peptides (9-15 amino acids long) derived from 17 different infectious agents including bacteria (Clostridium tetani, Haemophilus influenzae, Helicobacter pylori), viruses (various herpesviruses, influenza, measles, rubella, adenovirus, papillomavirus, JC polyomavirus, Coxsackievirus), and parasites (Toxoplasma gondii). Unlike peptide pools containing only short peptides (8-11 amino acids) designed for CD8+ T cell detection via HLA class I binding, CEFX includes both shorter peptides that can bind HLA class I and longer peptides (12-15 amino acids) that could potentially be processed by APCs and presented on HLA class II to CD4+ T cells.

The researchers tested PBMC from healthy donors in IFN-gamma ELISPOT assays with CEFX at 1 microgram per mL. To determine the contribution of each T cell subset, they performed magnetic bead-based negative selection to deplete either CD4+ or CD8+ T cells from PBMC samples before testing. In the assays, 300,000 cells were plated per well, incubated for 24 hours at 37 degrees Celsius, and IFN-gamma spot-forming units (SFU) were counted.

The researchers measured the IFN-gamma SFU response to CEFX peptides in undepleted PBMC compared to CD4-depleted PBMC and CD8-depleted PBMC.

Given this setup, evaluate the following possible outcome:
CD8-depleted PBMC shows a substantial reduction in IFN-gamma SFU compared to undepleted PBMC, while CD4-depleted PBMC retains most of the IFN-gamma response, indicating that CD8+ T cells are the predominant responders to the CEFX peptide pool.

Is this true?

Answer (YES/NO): NO